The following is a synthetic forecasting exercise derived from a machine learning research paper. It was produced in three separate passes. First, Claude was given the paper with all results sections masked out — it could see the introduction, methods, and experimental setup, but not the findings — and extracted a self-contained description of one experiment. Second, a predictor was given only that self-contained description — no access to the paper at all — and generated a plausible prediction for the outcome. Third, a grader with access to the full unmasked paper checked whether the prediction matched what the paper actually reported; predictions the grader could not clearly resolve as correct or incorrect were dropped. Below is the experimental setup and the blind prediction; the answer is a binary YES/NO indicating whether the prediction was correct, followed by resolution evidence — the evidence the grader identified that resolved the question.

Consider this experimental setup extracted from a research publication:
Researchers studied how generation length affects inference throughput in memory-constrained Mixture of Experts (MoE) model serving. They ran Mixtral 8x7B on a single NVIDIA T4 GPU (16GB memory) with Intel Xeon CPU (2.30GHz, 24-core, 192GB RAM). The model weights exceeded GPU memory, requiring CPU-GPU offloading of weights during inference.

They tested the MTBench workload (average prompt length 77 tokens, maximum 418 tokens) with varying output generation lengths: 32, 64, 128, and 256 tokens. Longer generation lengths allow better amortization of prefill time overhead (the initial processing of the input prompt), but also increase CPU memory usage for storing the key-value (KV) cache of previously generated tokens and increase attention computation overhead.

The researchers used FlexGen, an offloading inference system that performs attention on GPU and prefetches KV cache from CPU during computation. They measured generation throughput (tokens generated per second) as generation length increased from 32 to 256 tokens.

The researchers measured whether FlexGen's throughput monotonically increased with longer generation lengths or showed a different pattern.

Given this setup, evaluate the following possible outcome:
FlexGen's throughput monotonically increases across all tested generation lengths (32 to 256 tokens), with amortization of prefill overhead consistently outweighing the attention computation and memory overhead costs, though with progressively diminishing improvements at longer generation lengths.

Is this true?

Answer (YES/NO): NO